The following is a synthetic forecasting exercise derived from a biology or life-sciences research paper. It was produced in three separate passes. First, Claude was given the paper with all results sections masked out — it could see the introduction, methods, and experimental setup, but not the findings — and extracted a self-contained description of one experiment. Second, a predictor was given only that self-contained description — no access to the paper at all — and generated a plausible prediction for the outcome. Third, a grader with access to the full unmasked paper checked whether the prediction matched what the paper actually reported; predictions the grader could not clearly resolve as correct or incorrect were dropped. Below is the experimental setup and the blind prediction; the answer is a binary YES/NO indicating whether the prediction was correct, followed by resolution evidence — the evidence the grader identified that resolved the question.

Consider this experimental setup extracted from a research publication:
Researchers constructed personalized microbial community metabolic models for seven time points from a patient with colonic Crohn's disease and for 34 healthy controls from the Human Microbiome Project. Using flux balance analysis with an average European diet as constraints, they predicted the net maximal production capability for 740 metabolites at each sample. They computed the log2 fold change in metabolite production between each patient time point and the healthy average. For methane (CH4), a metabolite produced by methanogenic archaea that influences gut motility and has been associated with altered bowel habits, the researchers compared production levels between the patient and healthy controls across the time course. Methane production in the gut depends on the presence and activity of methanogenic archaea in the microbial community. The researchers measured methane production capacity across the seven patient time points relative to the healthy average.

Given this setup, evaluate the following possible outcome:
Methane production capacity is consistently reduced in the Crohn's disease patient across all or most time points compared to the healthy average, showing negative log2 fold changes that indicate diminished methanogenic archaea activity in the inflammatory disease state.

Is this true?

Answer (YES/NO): NO